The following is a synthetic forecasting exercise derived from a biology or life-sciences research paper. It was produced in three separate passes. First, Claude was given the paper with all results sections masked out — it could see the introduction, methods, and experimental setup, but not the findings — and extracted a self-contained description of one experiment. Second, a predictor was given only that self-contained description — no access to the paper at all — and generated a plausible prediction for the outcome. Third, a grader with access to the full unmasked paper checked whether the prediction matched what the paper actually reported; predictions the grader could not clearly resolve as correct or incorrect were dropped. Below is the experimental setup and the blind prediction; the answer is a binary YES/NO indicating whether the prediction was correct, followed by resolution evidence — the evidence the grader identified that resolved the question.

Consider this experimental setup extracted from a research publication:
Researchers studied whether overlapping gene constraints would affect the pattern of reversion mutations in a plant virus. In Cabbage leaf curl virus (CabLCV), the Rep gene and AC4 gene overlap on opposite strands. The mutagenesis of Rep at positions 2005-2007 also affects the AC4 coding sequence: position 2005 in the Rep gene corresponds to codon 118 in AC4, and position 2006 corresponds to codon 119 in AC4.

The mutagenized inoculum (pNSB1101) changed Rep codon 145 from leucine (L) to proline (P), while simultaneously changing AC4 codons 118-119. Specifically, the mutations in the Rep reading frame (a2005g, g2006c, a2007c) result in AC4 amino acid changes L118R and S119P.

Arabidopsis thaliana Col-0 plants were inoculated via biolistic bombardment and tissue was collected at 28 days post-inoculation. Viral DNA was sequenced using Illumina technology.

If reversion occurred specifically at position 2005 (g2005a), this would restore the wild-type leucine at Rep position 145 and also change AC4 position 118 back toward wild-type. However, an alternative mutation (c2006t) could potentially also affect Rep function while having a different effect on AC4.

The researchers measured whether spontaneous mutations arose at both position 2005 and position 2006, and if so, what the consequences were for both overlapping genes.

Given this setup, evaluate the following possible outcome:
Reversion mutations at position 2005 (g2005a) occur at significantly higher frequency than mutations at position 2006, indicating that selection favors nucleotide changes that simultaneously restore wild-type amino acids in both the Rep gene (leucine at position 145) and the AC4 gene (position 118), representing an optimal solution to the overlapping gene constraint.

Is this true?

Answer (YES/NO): NO